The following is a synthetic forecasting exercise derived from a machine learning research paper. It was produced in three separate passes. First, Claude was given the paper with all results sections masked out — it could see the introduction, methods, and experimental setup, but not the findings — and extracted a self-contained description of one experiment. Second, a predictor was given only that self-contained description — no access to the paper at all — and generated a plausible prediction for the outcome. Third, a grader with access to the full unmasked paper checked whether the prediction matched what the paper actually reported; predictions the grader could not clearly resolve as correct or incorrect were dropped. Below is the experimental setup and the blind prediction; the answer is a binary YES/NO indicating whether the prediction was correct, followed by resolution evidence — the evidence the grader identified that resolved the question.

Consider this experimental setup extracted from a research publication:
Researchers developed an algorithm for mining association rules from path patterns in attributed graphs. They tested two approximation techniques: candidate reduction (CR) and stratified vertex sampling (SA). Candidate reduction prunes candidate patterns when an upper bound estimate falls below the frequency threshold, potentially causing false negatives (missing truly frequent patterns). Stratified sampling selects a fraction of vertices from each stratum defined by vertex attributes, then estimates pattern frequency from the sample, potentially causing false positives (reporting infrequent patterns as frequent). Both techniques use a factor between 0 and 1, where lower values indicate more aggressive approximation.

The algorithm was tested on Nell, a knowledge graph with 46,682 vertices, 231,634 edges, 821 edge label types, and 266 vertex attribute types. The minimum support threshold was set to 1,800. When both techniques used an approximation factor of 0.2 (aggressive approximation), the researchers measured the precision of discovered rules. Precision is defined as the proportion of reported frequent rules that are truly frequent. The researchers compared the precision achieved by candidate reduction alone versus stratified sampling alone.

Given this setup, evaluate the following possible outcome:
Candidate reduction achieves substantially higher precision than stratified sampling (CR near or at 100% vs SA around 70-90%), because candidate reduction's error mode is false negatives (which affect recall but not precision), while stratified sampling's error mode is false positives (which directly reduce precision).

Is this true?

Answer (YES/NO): NO